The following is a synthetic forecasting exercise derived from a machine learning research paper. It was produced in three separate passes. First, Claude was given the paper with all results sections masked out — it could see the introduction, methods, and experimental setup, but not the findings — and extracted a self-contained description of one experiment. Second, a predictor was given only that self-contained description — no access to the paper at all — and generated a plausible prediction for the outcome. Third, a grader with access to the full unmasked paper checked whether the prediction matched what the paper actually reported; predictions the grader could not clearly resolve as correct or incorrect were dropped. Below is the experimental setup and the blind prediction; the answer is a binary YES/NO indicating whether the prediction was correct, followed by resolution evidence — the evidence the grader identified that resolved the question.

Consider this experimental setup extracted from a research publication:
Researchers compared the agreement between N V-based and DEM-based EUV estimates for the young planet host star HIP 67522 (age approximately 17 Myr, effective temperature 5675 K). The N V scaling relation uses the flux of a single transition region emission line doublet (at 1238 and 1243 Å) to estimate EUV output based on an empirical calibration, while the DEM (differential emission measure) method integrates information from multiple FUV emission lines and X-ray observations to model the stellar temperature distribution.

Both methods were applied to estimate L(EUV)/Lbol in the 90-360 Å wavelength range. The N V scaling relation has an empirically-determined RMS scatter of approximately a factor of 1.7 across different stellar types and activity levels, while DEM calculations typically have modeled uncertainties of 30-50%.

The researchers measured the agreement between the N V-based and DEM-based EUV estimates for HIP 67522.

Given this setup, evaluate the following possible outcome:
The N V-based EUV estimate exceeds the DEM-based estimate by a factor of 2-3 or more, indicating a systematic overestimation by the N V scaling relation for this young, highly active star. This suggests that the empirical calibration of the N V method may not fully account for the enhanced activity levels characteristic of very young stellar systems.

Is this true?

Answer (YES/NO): NO